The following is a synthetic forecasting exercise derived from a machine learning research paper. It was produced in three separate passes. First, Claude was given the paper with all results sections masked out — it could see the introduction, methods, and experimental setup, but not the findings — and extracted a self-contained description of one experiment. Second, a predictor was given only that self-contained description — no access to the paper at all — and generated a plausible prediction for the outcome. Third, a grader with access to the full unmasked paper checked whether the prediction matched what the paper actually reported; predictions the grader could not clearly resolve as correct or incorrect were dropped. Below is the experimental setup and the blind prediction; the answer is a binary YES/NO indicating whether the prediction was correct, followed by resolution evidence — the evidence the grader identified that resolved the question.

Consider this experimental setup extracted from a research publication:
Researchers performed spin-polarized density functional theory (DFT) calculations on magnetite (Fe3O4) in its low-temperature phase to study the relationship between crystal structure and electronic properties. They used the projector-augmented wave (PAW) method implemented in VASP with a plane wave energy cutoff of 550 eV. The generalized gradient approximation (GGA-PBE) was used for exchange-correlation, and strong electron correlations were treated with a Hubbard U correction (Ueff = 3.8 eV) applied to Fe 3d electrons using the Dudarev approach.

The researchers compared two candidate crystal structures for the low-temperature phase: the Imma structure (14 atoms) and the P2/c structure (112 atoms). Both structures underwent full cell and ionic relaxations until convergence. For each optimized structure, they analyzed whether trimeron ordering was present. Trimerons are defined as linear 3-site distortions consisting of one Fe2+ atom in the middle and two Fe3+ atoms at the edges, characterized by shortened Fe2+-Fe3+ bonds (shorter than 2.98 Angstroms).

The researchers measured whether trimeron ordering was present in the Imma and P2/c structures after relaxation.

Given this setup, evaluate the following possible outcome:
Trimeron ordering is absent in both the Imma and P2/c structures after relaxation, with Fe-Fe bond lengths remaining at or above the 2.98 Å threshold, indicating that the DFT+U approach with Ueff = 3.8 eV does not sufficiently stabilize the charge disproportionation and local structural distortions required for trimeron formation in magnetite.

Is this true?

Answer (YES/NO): NO